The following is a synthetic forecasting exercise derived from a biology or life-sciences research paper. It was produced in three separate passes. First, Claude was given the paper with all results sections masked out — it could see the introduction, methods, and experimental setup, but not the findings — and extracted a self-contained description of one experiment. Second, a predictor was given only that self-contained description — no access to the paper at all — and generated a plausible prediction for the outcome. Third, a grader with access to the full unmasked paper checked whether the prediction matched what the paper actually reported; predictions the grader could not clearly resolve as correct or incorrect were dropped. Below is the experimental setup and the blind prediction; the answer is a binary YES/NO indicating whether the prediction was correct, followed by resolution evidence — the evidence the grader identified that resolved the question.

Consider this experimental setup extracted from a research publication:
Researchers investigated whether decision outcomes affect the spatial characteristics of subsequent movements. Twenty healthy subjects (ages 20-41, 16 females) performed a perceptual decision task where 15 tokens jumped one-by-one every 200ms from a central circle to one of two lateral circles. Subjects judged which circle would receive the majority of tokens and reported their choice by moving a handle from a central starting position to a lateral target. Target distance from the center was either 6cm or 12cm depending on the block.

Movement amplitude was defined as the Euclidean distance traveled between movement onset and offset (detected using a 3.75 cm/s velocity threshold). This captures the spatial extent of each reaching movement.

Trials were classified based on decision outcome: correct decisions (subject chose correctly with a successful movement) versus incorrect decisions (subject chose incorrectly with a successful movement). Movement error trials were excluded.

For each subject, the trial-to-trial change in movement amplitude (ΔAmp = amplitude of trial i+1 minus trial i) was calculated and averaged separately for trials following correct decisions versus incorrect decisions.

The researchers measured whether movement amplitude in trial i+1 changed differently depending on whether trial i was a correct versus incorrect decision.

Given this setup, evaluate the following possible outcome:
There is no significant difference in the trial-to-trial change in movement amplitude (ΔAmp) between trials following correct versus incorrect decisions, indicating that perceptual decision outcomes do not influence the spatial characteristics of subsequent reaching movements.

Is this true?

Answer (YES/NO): NO